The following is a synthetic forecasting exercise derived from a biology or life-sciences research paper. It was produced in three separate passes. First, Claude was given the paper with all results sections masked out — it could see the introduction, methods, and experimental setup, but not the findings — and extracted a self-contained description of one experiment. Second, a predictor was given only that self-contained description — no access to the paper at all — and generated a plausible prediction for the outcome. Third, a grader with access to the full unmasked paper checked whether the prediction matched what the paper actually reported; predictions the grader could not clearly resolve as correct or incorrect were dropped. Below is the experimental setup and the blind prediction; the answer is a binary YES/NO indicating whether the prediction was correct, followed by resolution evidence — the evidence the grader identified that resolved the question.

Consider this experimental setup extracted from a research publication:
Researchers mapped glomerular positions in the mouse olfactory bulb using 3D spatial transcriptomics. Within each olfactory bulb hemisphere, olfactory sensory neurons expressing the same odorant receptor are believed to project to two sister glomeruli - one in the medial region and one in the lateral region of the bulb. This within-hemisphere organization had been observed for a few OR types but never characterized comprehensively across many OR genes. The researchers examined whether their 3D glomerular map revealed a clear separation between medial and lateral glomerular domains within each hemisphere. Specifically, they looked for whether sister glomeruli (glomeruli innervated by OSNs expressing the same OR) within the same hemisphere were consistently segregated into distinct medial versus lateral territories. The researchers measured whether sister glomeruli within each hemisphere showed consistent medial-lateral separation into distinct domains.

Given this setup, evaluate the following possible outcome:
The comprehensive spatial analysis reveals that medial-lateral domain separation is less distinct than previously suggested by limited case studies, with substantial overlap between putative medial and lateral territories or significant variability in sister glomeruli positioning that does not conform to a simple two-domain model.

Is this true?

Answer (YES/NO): NO